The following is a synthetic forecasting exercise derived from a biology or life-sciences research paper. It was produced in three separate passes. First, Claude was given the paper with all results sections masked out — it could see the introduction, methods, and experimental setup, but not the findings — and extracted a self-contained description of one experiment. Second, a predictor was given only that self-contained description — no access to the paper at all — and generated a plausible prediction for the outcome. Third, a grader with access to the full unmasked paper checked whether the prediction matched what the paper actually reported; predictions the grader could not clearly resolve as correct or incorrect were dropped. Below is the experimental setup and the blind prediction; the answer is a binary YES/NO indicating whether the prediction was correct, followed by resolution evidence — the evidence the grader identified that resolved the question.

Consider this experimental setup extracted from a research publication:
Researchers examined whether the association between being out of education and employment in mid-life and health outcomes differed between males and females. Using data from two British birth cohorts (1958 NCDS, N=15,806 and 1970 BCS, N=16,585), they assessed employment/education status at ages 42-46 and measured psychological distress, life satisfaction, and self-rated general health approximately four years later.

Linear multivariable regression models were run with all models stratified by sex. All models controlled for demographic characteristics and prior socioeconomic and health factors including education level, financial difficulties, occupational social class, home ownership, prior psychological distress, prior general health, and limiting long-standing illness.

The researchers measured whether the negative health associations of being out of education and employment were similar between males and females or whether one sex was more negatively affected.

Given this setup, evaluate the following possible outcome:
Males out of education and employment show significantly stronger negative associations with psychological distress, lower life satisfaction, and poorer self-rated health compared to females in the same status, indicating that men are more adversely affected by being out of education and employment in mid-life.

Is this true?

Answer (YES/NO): NO